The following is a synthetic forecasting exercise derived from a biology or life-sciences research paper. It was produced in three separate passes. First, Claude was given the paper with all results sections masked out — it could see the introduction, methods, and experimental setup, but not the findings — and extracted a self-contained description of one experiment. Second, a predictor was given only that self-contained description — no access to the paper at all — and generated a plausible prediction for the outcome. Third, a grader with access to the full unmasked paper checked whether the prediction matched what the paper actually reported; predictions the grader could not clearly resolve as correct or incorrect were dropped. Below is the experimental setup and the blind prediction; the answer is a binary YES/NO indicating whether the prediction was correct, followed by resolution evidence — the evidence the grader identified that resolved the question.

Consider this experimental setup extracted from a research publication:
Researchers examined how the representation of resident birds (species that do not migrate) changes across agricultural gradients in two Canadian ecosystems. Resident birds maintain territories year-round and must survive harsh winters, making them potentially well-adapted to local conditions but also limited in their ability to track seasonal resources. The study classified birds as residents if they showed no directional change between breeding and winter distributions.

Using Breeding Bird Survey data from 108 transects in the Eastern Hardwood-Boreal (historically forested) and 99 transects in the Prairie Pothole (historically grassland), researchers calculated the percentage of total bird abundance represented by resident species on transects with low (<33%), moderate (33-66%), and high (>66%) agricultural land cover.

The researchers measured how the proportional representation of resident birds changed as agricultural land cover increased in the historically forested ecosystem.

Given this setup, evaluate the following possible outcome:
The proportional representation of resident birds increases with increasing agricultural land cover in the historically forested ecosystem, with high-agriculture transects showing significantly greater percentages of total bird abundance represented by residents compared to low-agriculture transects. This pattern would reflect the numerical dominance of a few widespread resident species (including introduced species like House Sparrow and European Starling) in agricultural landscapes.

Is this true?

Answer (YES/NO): NO